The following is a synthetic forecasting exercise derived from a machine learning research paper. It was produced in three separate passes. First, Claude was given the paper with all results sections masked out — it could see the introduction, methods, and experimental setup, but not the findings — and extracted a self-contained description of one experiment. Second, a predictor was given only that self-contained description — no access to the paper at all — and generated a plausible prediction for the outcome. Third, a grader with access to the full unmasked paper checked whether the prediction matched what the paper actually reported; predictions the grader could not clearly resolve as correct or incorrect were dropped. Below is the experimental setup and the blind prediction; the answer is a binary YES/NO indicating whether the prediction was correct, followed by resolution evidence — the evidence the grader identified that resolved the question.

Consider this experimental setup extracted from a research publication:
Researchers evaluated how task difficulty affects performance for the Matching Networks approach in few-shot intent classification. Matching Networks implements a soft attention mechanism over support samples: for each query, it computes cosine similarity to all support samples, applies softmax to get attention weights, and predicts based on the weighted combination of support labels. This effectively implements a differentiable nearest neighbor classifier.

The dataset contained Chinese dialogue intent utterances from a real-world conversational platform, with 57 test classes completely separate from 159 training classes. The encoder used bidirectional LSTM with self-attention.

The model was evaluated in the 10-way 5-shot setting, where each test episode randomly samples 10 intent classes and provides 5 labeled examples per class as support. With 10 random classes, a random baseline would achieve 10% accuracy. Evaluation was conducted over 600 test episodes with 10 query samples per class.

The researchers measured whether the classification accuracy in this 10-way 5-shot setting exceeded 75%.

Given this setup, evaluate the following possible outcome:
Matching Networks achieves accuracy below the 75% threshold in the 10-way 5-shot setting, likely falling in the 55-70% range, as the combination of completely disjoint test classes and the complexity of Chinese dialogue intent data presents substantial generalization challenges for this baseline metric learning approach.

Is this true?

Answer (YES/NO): NO